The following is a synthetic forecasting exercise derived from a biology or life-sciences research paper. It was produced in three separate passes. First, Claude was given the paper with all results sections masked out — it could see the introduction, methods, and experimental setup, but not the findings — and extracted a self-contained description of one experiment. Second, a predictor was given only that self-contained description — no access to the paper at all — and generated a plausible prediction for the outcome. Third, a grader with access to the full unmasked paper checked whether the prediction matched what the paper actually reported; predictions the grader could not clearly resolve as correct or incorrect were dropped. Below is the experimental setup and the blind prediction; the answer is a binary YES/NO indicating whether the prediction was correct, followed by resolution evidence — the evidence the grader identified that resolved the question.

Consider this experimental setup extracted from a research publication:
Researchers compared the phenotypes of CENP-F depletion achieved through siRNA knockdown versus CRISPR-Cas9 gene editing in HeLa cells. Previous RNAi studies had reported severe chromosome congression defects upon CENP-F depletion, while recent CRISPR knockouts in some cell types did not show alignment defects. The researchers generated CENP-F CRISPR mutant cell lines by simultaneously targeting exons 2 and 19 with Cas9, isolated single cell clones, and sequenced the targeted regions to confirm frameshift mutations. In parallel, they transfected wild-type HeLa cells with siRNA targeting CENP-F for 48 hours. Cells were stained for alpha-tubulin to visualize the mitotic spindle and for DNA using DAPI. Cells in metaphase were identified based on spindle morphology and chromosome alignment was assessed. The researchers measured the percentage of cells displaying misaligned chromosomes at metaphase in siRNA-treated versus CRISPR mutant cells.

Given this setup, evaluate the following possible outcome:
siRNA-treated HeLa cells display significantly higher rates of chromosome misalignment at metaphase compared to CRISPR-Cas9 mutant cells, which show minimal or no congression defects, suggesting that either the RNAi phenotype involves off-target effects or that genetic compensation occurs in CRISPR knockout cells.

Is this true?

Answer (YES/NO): NO